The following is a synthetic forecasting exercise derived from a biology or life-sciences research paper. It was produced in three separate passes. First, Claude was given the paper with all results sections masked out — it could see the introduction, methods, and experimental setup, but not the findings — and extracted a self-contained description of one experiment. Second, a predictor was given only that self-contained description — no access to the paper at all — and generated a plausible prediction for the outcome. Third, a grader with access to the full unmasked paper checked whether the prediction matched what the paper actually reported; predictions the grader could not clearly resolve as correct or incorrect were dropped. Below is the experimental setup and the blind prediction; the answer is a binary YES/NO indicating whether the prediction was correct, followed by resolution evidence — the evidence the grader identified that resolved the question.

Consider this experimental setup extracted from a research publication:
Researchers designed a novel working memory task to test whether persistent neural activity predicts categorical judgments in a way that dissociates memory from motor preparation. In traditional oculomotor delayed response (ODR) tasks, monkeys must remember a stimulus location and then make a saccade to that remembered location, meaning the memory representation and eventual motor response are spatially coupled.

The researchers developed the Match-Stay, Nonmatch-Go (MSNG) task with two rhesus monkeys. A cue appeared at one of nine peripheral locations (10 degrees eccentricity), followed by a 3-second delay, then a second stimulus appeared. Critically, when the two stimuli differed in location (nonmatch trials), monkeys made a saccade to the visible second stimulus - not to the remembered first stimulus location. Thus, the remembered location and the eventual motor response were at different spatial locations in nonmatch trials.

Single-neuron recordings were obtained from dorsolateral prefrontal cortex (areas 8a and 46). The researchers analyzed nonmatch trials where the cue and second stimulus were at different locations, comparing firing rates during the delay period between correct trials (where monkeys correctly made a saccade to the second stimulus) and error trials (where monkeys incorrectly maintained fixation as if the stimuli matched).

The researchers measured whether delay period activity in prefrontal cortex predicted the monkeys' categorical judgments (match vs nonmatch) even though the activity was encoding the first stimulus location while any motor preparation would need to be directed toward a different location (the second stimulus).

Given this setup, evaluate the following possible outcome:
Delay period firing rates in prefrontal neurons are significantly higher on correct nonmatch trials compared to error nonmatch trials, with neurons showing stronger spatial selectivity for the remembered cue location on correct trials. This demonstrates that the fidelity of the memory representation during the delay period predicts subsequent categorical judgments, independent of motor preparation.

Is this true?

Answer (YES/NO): NO